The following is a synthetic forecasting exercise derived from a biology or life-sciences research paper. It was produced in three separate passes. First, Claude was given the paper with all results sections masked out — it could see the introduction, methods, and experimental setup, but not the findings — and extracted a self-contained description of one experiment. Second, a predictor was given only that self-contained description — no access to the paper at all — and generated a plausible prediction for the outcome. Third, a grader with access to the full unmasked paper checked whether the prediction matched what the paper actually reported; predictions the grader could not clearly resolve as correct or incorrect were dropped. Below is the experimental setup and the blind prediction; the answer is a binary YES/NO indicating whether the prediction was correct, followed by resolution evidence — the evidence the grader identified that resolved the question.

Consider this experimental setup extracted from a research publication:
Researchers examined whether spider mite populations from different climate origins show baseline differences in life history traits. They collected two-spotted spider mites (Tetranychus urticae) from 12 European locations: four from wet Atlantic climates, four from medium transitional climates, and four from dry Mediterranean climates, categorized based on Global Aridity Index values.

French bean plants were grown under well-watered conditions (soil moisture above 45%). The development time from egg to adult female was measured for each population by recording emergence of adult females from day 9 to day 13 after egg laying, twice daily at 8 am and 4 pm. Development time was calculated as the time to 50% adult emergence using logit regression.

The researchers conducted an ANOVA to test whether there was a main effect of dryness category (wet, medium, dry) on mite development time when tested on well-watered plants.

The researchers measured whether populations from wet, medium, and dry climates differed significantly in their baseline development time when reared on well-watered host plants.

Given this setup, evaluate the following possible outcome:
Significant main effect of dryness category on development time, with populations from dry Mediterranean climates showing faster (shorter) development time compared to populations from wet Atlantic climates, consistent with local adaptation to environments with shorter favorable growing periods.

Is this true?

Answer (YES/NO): NO